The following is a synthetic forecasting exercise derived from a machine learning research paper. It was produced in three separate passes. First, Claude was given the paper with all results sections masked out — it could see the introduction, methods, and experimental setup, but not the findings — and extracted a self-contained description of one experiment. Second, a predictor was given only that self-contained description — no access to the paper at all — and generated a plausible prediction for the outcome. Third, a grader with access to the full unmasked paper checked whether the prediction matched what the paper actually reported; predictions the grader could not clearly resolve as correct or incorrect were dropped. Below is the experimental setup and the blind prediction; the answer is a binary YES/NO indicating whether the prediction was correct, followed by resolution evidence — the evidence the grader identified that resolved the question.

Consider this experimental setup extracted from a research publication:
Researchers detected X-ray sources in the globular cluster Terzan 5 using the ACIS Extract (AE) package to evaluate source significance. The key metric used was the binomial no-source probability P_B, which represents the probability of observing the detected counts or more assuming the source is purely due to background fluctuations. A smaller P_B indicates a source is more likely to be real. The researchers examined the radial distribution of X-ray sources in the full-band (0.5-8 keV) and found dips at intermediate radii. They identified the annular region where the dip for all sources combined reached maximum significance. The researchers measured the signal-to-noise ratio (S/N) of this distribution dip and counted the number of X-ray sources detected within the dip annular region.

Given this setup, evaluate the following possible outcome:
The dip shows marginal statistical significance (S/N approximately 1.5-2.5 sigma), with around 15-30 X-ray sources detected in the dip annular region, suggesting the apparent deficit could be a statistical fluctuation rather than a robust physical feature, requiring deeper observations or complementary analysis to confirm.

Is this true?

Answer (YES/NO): NO